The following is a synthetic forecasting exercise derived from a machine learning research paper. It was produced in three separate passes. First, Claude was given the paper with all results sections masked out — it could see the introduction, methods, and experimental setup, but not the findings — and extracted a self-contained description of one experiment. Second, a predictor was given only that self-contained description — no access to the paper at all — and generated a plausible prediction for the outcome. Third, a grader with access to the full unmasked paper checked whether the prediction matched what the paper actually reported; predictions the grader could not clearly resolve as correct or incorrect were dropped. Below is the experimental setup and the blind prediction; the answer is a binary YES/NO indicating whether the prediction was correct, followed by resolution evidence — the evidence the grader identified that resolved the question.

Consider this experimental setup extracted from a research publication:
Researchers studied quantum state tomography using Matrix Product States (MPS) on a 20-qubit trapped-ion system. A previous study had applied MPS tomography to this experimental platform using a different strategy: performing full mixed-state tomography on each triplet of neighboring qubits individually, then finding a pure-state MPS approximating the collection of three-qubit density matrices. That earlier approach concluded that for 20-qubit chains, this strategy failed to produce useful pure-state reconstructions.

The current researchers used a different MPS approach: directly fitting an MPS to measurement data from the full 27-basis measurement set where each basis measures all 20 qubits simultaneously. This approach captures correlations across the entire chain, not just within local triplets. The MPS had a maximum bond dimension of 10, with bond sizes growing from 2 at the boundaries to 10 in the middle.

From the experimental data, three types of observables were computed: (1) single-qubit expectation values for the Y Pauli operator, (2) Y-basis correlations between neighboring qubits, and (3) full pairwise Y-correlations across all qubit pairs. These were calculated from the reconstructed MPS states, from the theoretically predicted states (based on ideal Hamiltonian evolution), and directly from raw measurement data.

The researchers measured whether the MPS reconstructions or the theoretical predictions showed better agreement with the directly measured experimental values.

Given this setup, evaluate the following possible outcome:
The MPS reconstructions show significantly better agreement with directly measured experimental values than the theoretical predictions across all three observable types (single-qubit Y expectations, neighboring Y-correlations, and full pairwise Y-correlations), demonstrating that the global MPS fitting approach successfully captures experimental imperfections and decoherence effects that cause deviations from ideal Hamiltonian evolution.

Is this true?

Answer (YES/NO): YES